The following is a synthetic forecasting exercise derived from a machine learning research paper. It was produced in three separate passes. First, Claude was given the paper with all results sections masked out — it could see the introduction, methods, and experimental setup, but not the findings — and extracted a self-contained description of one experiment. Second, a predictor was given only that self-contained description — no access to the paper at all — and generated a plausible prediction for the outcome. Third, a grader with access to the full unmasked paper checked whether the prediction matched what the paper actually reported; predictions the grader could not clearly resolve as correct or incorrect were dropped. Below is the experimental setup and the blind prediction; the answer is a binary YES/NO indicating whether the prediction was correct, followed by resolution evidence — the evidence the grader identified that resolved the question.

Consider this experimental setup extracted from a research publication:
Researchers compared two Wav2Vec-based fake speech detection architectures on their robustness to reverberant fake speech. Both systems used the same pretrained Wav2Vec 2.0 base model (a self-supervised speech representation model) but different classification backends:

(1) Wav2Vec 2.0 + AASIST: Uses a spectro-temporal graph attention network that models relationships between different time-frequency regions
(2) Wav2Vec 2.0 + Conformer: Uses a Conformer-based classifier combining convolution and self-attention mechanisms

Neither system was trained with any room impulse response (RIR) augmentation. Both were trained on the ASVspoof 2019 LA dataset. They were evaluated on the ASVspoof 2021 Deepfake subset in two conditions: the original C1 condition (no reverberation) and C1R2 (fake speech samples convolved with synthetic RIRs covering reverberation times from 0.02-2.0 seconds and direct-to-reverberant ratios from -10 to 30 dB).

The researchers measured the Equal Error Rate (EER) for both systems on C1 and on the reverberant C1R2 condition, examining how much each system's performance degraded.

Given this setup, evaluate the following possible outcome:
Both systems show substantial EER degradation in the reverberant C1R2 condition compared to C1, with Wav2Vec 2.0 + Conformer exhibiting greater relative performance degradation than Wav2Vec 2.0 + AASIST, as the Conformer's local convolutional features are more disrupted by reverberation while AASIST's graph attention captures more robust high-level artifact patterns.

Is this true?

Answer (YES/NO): YES